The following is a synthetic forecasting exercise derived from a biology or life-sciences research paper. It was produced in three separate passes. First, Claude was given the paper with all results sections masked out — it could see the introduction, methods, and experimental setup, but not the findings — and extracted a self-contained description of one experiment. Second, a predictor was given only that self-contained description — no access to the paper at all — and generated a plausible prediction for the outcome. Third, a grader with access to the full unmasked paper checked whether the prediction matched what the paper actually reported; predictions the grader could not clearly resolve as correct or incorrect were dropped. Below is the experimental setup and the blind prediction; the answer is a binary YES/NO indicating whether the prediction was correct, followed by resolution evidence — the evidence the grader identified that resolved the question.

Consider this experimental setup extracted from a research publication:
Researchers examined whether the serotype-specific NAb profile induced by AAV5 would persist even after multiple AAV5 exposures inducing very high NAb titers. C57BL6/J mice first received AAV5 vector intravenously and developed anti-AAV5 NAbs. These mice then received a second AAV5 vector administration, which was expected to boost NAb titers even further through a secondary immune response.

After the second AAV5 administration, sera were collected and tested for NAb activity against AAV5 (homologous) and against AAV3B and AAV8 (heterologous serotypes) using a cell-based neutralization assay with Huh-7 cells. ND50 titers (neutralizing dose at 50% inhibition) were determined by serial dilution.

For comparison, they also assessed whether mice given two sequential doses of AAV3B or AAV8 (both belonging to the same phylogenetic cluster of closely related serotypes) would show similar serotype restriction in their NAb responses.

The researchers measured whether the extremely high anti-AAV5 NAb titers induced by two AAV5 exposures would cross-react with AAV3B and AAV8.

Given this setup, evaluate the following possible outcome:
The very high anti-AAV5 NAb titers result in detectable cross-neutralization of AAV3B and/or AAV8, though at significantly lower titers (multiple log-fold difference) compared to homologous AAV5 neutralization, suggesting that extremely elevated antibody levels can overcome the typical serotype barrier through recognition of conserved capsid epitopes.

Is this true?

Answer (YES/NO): NO